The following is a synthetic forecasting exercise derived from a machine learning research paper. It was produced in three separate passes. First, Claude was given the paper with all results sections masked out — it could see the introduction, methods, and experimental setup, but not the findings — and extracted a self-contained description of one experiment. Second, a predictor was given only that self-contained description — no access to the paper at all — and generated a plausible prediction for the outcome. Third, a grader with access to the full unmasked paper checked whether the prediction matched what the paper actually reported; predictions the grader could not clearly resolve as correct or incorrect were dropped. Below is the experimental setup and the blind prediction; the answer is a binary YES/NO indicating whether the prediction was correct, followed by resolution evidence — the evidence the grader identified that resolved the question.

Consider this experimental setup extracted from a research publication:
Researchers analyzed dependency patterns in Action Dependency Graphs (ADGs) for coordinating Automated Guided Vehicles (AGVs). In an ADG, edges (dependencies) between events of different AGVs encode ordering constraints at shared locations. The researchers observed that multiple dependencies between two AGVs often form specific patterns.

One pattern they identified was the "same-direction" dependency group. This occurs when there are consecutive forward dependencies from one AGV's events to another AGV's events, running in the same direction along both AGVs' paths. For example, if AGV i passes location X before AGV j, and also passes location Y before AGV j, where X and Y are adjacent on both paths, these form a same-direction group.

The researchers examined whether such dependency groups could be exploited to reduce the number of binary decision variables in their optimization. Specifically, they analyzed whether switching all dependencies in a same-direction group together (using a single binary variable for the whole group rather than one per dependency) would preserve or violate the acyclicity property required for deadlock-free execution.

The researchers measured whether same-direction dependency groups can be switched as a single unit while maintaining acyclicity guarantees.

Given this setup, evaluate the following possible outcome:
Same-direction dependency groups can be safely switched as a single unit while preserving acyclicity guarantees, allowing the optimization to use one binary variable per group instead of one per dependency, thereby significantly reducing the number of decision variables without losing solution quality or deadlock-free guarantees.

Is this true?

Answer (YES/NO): YES